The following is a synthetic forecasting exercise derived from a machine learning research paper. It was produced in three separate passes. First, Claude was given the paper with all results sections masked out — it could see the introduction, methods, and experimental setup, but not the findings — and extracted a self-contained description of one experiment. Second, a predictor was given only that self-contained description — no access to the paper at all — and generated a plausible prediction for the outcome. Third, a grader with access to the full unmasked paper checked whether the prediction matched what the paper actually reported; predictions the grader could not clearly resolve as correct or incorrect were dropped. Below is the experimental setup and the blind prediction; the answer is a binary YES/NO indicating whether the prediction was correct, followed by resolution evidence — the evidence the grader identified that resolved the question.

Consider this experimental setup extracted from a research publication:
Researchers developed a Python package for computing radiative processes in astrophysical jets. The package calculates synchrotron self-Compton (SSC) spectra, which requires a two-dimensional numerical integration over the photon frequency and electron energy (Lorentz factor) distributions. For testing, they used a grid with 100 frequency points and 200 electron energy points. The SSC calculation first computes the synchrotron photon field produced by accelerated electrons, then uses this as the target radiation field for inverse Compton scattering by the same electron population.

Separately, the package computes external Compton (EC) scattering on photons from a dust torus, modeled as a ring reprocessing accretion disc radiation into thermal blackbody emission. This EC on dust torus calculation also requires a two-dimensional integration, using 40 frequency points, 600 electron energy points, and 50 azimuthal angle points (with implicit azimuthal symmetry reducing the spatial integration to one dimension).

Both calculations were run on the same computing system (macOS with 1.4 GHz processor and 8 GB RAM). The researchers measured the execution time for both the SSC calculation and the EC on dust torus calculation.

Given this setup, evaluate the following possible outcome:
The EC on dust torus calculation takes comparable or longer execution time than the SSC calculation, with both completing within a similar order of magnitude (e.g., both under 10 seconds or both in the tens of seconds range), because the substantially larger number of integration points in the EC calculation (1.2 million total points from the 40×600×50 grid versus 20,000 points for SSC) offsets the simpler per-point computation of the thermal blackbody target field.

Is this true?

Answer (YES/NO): NO